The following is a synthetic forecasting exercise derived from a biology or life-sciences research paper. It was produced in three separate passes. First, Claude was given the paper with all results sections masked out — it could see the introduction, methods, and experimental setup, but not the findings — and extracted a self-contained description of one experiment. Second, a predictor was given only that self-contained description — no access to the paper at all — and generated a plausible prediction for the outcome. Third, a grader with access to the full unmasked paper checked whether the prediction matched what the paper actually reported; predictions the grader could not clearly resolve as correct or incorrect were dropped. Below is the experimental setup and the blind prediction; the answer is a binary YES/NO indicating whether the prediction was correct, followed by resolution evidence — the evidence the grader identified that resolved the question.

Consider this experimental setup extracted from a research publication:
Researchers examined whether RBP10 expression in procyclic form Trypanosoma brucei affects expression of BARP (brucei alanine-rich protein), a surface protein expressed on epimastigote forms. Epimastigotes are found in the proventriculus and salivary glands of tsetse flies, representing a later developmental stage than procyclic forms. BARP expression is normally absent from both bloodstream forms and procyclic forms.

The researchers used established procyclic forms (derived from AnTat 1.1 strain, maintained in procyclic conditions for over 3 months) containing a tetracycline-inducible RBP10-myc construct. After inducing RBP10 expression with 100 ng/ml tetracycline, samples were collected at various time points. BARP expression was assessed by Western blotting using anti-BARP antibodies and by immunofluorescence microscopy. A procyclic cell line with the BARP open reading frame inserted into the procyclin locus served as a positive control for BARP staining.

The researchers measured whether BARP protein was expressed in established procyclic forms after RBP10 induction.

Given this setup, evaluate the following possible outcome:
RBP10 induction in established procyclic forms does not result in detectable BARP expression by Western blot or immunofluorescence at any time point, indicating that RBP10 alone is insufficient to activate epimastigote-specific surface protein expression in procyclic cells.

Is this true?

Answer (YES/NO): YES